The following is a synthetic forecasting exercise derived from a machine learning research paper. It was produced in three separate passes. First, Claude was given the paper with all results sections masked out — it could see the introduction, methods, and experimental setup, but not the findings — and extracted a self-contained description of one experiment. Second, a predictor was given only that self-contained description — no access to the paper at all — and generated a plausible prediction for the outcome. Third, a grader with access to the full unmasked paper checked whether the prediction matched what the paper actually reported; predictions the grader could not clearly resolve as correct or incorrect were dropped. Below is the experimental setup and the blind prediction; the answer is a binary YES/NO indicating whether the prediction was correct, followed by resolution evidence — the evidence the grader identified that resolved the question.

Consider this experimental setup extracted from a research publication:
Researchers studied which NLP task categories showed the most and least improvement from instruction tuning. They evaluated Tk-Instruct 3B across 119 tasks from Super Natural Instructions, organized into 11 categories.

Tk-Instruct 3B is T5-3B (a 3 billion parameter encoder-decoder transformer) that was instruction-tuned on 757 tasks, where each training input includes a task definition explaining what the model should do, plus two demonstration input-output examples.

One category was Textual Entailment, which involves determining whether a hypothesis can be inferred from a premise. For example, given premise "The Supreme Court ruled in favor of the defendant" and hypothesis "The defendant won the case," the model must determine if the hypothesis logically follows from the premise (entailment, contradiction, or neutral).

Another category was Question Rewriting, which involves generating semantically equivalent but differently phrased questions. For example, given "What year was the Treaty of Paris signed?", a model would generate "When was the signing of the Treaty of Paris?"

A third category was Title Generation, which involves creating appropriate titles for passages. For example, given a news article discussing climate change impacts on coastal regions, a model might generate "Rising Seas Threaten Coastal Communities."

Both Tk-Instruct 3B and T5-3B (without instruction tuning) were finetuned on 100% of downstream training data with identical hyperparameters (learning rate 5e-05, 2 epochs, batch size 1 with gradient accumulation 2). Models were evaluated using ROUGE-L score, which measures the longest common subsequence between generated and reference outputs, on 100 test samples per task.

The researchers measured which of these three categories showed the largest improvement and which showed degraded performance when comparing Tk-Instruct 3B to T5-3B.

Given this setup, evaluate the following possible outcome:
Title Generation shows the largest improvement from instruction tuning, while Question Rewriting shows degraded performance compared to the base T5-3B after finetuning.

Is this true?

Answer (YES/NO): NO